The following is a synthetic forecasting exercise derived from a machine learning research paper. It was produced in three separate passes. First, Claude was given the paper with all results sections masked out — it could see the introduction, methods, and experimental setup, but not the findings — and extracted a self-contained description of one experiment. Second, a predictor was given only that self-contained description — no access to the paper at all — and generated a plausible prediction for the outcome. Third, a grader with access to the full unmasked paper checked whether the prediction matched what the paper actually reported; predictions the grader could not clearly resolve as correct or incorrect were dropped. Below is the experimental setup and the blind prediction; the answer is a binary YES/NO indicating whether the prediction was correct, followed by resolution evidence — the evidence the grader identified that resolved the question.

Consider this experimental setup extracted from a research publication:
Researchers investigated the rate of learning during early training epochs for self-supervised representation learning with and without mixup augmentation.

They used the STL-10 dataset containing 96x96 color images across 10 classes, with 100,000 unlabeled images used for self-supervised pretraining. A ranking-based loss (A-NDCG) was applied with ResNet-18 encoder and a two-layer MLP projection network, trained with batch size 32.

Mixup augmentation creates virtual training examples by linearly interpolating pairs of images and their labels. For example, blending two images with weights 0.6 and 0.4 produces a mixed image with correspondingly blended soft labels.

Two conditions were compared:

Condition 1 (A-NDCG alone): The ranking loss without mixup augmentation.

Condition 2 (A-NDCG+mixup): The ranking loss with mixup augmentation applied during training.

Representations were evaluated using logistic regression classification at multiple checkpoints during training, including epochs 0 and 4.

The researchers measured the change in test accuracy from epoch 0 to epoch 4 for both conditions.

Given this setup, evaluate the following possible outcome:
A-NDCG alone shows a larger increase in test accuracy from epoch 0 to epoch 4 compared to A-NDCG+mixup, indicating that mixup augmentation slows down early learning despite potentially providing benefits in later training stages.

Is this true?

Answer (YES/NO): NO